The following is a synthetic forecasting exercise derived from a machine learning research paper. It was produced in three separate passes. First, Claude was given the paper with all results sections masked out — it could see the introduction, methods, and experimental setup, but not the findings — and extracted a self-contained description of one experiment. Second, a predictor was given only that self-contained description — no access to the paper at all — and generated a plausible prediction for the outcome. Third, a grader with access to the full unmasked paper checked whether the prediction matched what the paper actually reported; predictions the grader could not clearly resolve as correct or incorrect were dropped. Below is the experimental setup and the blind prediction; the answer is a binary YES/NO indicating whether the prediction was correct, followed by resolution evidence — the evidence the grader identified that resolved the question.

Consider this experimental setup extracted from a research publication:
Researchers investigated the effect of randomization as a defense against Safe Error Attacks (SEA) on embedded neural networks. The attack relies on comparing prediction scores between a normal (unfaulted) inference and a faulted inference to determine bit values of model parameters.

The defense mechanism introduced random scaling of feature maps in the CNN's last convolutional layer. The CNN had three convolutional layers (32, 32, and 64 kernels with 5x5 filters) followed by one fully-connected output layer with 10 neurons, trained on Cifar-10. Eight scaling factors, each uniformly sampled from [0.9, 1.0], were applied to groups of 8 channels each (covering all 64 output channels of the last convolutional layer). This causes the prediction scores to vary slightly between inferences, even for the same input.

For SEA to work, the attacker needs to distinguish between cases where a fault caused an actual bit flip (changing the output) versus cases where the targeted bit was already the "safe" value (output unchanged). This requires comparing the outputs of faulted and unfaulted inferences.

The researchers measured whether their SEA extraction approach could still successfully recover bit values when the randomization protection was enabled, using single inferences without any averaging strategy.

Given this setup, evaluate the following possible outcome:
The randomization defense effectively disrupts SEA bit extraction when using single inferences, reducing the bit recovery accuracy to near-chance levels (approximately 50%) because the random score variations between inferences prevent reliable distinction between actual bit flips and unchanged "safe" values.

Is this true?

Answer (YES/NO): NO